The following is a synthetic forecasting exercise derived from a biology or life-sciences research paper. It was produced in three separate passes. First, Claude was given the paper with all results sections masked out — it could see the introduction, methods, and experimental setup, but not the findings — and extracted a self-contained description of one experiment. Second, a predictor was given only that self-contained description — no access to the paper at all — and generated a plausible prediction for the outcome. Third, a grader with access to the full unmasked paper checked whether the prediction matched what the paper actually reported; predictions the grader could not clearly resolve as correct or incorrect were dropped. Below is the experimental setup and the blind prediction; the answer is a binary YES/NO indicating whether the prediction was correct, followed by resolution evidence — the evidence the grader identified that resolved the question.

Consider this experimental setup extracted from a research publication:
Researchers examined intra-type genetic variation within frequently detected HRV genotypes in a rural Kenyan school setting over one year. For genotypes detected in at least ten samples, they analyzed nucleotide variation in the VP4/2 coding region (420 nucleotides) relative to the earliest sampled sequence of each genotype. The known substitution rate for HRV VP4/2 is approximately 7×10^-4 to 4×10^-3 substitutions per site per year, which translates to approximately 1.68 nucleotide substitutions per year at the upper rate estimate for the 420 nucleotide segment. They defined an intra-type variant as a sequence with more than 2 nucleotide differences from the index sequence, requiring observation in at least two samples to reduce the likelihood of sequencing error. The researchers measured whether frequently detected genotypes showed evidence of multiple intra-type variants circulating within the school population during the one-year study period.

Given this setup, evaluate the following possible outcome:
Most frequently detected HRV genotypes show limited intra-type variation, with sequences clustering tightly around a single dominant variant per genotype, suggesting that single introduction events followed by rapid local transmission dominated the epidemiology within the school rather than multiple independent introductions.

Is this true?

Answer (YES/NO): YES